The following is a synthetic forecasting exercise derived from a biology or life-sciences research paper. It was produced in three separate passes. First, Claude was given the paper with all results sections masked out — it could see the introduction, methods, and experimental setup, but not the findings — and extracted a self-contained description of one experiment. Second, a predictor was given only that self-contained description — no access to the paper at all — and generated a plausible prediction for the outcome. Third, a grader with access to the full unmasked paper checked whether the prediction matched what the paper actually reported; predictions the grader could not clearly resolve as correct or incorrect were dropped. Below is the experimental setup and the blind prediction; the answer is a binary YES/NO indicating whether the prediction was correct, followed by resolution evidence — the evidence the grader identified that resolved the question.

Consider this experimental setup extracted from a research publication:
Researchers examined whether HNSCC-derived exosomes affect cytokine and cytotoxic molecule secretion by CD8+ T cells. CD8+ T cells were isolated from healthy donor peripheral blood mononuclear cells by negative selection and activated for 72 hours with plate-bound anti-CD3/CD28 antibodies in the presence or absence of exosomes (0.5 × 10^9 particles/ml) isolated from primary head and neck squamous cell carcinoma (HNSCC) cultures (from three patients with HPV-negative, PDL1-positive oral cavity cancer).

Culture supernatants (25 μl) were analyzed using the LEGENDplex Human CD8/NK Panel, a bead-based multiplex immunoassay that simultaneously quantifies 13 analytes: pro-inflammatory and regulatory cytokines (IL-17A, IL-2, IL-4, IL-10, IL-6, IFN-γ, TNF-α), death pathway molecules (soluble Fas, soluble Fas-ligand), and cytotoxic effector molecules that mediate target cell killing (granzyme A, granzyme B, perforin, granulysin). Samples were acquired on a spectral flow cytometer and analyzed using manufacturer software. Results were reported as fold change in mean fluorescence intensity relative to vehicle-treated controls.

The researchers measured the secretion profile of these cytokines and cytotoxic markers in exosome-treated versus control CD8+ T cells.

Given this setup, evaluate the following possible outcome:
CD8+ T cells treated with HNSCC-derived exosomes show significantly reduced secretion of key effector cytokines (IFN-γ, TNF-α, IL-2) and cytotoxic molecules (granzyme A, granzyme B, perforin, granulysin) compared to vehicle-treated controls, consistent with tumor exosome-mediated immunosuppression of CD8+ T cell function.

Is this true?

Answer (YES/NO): NO